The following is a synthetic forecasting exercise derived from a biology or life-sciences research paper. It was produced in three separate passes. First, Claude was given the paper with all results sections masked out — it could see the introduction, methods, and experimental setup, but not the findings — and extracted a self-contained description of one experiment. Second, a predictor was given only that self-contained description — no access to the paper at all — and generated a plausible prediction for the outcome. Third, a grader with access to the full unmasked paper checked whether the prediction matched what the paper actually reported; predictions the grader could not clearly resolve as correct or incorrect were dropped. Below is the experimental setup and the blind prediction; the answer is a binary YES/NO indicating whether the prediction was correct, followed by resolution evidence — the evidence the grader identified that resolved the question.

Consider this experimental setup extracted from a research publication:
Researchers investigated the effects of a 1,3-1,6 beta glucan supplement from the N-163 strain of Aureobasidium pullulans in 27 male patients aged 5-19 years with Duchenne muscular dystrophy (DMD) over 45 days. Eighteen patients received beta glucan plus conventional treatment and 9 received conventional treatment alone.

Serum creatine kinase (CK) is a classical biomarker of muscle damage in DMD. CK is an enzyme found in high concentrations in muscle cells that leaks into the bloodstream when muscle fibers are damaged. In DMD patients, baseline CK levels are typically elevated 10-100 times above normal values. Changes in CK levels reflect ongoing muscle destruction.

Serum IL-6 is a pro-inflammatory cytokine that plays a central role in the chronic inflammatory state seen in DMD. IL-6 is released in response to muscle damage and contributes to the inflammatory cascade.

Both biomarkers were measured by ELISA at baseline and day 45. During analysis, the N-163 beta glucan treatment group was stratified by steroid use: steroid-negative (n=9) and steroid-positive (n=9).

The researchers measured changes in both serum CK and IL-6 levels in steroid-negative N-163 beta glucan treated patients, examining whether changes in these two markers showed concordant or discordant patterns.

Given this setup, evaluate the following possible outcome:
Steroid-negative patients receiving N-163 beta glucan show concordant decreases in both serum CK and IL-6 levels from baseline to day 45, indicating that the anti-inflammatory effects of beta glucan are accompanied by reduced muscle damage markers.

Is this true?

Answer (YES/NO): NO